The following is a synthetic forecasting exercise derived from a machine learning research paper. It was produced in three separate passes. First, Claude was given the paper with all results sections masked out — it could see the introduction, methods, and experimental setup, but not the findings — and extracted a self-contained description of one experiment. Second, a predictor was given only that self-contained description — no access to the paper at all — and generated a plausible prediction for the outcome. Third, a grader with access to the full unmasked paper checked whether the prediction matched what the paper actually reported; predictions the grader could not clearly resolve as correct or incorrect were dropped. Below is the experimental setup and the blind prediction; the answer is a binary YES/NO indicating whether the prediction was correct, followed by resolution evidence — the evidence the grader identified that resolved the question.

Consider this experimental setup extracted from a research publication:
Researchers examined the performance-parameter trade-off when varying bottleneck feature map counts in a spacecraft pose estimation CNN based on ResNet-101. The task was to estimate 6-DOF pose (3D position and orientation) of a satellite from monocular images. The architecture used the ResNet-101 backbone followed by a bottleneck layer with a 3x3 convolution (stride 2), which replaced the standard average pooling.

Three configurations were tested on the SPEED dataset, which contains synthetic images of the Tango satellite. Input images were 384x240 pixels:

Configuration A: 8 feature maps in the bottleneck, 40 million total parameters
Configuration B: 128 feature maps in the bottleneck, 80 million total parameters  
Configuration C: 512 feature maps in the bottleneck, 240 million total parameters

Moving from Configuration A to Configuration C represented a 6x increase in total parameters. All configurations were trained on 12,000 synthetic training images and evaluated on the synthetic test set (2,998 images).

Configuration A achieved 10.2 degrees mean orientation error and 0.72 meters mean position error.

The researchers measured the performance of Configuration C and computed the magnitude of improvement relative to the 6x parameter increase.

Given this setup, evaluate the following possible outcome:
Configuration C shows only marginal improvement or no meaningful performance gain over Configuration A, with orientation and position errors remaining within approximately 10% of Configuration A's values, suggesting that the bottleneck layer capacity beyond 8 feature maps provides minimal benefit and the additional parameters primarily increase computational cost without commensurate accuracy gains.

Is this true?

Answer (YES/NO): NO